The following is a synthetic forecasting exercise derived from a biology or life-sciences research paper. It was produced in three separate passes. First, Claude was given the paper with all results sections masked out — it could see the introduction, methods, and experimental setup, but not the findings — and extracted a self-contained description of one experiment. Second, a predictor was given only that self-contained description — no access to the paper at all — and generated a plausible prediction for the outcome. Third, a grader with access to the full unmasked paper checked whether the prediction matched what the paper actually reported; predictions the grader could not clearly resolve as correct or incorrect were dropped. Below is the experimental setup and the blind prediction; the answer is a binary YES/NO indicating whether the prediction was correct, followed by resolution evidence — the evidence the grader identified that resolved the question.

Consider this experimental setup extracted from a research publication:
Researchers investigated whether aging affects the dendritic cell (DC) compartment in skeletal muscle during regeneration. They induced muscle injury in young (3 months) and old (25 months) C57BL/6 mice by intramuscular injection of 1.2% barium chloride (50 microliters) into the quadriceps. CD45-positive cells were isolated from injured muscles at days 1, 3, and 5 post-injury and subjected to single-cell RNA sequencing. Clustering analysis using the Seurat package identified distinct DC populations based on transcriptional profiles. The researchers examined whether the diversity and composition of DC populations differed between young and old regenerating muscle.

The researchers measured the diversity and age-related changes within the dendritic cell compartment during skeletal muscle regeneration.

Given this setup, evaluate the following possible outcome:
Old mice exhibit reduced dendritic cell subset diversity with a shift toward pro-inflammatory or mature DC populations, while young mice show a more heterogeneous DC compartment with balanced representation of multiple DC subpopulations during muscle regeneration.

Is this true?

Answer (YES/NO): NO